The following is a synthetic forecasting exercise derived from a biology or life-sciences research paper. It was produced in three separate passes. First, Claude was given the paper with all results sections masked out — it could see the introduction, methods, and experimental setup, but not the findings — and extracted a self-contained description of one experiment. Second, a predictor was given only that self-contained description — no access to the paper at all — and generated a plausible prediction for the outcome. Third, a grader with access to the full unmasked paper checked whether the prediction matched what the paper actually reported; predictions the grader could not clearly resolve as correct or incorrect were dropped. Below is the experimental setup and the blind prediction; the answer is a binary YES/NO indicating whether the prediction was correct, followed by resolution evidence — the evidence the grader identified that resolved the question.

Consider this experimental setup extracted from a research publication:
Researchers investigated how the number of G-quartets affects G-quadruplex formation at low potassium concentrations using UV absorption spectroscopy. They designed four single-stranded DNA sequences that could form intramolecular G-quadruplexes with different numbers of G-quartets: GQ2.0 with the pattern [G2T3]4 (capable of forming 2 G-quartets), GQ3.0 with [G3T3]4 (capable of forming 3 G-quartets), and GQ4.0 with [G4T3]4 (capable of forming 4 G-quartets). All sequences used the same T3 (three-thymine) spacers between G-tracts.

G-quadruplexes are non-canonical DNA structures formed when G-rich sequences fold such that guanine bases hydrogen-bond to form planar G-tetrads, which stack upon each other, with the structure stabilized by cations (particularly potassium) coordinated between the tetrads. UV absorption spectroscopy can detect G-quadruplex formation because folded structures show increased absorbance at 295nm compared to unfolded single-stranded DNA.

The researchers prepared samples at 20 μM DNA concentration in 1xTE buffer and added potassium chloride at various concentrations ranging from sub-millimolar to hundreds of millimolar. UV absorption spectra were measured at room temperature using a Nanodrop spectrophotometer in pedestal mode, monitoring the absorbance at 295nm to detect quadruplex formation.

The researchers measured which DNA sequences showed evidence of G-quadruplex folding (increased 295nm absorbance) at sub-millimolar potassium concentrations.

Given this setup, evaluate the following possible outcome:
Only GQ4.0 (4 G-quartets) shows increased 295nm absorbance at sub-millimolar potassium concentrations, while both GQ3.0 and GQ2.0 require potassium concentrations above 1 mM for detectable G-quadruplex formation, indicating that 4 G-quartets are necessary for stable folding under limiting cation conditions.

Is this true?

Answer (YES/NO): YES